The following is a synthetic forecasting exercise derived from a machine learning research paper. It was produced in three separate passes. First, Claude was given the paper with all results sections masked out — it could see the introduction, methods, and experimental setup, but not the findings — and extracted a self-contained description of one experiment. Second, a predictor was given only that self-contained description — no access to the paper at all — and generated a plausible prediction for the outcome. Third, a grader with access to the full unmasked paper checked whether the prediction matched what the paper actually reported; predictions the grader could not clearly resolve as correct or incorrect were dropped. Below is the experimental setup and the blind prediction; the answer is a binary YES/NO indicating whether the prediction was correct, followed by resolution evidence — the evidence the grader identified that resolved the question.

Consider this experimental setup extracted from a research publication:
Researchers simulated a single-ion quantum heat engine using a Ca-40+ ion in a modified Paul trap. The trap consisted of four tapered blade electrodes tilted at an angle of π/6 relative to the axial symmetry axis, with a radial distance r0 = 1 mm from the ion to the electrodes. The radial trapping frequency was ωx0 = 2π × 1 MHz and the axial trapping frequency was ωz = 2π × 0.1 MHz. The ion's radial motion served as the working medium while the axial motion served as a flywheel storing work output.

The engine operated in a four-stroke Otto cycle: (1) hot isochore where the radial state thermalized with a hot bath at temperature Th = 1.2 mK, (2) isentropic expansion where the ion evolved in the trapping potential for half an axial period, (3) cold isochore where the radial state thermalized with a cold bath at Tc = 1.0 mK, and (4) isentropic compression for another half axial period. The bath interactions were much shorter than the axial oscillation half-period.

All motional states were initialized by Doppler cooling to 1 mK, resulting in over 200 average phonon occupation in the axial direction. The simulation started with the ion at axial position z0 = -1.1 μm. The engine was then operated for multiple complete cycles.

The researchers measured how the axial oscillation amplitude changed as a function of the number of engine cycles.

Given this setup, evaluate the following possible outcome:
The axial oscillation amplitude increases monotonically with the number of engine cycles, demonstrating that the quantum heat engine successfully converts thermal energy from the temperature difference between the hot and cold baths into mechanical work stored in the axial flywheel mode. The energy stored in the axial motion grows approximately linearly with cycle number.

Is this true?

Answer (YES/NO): NO